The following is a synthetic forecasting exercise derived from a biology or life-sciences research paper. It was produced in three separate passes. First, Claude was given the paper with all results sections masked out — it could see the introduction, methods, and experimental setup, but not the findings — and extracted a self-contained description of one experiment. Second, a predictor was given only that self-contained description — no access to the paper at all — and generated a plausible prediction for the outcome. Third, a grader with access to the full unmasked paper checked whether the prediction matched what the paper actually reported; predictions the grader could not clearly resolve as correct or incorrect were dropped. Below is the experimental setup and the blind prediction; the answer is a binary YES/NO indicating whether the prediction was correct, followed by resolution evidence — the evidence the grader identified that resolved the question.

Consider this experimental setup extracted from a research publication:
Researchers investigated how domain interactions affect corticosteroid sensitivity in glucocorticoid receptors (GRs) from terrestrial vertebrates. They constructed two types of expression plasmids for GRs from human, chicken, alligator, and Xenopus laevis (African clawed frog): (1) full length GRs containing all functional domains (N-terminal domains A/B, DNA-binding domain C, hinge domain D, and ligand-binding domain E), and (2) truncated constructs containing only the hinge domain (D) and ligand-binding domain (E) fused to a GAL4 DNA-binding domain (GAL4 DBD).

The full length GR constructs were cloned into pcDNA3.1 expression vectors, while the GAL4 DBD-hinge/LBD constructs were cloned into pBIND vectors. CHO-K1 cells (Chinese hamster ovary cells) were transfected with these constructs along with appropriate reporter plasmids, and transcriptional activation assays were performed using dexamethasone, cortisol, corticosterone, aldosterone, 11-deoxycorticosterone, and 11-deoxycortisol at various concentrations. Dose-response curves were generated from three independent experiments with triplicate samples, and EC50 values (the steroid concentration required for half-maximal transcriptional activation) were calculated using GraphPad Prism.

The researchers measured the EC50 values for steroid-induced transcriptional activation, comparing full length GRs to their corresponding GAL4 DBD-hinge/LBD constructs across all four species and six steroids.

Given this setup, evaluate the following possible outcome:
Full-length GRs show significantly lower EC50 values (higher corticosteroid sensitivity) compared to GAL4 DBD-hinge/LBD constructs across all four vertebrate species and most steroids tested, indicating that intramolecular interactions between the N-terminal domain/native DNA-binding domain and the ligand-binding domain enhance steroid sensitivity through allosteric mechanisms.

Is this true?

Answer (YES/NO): YES